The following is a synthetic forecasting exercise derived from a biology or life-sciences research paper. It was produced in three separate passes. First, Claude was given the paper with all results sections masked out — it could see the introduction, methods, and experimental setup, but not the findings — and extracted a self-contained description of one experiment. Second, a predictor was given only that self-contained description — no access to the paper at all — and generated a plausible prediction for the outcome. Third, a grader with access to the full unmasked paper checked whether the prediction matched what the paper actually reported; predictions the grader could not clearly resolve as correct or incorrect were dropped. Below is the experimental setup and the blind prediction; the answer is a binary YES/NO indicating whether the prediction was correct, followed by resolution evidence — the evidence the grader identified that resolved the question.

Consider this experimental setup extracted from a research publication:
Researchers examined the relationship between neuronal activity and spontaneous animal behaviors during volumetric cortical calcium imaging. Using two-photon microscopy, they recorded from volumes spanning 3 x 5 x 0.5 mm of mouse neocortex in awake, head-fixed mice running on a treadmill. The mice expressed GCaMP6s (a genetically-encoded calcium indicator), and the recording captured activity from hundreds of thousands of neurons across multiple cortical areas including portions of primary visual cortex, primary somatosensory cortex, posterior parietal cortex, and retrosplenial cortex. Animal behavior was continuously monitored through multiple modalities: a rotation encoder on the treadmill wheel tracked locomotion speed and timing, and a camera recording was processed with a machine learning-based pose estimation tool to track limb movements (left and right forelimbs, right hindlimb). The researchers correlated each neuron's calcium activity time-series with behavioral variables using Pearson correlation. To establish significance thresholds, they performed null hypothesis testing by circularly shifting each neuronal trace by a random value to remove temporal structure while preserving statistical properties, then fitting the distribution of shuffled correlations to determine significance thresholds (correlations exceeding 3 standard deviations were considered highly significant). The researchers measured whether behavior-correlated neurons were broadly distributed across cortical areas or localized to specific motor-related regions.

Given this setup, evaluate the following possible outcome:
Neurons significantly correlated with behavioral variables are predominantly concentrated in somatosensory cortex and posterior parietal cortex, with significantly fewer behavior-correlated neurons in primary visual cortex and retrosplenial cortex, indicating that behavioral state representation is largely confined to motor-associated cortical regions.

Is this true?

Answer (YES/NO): NO